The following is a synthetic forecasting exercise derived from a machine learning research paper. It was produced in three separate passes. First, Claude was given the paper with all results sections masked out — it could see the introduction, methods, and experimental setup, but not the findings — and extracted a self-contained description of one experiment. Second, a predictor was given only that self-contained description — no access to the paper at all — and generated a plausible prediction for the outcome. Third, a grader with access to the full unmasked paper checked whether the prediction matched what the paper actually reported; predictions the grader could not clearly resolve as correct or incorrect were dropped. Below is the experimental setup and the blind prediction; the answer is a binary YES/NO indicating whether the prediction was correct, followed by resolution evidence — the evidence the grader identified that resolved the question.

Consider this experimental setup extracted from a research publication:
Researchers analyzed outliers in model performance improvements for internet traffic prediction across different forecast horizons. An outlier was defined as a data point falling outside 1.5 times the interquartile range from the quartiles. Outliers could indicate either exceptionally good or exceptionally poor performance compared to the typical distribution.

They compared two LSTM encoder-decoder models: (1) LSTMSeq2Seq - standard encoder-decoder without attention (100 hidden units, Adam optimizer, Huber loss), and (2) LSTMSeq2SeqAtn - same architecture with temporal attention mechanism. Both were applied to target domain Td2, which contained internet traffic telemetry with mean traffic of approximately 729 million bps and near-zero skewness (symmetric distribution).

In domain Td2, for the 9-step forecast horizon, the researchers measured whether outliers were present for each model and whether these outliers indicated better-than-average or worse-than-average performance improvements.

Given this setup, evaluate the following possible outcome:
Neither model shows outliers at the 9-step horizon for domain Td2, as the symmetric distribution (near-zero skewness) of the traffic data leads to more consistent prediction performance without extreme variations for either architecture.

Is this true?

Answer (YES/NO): NO